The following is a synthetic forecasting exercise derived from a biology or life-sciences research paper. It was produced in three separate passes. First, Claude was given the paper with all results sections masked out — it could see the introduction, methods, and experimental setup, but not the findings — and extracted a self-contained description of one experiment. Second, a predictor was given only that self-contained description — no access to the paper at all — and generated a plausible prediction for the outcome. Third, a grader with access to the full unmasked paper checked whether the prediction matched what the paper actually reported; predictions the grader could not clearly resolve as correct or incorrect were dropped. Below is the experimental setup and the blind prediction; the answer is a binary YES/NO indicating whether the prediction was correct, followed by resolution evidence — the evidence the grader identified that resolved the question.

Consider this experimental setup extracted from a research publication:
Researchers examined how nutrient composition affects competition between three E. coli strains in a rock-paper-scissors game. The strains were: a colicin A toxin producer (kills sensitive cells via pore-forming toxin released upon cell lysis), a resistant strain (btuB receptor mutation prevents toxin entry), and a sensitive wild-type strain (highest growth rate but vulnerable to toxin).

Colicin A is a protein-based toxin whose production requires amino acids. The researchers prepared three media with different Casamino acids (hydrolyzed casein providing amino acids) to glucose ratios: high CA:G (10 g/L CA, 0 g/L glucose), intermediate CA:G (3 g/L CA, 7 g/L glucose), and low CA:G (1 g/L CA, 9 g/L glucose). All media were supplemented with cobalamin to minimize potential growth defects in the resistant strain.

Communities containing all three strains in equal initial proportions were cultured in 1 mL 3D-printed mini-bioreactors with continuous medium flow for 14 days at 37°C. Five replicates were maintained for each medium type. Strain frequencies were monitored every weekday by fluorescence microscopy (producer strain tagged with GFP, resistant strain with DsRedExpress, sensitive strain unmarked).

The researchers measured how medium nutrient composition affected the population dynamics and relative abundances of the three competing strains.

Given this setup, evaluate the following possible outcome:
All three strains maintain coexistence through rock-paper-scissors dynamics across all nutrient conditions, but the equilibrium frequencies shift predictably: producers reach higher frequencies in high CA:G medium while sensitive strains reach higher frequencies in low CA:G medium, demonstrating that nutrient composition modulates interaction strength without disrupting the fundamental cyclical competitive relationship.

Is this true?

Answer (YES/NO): NO